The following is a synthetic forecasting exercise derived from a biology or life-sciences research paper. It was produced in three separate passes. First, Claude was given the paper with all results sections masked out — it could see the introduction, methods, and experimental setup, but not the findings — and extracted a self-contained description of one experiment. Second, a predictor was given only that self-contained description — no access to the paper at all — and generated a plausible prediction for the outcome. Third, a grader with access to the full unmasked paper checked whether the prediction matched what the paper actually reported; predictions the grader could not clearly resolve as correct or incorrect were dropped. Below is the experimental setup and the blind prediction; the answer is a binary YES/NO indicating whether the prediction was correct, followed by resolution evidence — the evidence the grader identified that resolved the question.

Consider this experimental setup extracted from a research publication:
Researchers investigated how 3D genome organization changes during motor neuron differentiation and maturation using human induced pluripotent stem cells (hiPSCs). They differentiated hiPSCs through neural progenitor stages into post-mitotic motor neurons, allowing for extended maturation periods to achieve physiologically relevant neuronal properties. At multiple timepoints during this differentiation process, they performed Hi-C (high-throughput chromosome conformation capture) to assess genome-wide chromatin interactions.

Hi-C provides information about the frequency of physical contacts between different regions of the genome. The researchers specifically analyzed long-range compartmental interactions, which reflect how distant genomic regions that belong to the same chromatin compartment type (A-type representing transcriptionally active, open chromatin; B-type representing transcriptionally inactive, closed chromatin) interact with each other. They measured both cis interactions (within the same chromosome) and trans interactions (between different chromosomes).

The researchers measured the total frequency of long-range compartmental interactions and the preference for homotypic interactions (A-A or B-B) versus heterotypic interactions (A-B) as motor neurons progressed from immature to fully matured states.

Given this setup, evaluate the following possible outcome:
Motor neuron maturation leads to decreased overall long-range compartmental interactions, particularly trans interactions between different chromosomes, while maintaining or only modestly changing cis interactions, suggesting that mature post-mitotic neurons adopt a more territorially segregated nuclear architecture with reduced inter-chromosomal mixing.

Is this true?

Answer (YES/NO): NO